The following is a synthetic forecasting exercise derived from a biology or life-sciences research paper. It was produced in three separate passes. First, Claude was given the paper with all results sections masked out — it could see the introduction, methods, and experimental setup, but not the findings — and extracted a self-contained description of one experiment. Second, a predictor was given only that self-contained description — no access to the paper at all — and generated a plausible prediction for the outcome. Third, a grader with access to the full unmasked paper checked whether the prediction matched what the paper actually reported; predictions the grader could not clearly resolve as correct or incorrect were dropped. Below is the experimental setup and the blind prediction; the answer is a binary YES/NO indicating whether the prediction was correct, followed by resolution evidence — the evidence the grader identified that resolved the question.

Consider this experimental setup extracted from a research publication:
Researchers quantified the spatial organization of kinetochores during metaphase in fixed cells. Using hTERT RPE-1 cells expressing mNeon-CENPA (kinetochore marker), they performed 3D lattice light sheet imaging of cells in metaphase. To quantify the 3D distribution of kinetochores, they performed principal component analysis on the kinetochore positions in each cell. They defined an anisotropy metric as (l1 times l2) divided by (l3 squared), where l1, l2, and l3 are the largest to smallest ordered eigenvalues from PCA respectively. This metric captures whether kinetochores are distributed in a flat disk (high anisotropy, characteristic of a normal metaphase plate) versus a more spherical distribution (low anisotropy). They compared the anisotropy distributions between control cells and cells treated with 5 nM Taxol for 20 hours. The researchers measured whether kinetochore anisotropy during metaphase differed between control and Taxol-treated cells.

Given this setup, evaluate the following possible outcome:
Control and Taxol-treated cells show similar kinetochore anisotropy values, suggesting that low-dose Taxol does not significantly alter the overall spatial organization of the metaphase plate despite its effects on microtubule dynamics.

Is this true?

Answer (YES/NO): NO